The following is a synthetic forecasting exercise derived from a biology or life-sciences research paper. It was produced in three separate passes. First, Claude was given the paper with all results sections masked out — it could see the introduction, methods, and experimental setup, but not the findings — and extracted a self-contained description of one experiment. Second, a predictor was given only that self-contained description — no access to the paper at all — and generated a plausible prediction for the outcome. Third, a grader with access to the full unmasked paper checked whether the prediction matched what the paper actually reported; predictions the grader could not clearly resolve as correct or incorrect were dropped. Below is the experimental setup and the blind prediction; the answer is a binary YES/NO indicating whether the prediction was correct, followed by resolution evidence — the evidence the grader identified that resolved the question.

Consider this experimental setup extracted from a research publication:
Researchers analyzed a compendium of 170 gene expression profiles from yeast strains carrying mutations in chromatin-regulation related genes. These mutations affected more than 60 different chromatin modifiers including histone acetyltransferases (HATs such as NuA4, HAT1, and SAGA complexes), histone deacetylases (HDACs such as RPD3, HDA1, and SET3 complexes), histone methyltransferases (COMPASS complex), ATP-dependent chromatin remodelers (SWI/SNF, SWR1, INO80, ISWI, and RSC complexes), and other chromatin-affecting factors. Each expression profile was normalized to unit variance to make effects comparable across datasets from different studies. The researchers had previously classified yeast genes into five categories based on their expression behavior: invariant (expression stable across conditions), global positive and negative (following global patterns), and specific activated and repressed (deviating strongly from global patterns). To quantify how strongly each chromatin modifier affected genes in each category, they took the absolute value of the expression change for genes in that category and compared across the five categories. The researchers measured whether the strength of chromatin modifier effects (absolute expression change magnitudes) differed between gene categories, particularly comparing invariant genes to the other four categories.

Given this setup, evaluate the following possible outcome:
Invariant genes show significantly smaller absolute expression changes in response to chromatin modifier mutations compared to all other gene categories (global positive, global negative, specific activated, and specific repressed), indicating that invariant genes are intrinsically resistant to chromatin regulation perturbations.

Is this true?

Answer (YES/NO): NO